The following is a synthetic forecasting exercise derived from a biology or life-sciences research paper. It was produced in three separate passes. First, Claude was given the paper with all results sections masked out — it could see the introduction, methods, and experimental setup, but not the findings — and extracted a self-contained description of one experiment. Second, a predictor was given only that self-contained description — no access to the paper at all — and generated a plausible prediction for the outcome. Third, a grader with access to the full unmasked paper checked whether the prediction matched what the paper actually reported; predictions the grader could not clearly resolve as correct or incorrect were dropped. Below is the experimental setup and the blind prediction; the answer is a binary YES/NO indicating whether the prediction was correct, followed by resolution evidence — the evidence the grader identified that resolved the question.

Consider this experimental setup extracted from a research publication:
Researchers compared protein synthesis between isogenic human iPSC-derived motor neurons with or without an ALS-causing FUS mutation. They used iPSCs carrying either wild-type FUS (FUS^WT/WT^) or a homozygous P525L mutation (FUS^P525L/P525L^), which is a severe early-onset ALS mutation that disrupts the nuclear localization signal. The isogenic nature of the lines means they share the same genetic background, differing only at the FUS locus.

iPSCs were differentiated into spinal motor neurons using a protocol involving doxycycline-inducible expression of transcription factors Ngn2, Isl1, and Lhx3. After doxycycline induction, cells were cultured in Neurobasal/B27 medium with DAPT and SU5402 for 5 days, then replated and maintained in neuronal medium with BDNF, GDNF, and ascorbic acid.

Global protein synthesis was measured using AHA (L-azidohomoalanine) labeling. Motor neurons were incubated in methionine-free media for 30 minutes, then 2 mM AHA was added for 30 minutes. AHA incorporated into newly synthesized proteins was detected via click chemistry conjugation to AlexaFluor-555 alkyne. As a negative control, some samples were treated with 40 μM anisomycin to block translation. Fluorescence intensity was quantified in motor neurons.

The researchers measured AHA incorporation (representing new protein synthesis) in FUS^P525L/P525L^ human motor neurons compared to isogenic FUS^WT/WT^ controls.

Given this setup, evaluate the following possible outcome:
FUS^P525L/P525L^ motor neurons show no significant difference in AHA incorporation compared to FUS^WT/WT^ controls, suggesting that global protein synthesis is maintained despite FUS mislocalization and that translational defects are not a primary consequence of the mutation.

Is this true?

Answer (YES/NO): NO